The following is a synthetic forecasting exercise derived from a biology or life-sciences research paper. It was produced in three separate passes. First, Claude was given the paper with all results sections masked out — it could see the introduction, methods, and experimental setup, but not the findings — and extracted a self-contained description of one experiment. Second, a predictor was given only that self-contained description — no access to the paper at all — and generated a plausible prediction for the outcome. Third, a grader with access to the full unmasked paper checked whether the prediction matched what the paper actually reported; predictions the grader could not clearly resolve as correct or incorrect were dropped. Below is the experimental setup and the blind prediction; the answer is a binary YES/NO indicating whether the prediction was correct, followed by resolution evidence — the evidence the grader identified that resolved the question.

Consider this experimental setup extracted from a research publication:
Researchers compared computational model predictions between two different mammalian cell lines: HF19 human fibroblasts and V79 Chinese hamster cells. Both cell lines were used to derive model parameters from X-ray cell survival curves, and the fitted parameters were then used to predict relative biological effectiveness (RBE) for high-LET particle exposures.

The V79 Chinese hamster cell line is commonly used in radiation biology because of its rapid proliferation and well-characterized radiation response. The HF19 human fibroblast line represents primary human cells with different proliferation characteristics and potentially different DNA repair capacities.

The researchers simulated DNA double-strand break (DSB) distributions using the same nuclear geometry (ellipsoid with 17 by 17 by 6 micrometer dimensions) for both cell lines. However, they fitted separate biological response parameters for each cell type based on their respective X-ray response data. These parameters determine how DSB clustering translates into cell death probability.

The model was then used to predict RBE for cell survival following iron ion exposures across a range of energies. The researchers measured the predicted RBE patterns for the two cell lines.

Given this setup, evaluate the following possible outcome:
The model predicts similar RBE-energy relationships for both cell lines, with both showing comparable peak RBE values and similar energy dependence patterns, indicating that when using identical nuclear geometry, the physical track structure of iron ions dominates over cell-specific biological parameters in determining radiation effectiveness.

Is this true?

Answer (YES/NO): NO